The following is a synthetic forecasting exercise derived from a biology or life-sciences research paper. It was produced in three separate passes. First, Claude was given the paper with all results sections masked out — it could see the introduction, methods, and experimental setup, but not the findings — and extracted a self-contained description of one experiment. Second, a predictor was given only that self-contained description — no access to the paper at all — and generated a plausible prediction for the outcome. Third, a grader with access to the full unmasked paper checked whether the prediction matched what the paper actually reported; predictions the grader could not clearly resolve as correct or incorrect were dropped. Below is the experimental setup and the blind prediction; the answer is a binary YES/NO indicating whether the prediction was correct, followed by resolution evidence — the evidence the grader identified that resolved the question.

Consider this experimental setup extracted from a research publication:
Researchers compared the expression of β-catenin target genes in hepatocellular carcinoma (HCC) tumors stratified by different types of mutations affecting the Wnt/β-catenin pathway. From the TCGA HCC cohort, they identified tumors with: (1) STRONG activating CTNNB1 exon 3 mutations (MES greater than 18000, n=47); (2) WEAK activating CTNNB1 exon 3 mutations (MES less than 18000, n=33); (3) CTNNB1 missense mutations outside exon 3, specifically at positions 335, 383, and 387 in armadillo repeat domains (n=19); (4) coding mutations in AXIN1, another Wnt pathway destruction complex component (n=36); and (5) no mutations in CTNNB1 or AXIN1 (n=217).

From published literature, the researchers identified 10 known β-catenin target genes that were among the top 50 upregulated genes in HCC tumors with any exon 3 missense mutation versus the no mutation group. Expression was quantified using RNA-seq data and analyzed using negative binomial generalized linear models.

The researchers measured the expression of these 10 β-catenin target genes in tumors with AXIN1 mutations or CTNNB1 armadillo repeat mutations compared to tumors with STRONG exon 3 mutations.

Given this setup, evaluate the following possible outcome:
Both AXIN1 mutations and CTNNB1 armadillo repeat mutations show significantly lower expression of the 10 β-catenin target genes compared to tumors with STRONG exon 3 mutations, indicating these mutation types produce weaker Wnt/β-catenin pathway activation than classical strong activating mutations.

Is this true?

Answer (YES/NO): YES